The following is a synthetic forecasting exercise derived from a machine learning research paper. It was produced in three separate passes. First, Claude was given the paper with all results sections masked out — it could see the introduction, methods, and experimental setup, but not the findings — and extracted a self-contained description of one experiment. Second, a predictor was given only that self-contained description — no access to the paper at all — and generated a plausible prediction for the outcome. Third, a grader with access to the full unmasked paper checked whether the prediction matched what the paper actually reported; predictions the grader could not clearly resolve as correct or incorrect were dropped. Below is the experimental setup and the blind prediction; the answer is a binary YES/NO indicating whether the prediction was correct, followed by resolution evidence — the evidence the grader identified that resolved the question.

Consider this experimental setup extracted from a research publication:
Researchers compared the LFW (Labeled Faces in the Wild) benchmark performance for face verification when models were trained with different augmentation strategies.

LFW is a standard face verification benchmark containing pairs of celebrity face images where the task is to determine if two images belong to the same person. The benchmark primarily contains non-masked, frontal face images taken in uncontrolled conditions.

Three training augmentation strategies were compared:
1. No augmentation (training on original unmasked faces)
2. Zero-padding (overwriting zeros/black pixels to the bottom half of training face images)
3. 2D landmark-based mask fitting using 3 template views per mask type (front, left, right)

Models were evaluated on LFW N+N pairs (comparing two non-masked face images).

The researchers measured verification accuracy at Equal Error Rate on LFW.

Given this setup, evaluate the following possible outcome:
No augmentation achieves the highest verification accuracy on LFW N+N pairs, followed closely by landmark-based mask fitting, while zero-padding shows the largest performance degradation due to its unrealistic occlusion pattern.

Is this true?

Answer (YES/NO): YES